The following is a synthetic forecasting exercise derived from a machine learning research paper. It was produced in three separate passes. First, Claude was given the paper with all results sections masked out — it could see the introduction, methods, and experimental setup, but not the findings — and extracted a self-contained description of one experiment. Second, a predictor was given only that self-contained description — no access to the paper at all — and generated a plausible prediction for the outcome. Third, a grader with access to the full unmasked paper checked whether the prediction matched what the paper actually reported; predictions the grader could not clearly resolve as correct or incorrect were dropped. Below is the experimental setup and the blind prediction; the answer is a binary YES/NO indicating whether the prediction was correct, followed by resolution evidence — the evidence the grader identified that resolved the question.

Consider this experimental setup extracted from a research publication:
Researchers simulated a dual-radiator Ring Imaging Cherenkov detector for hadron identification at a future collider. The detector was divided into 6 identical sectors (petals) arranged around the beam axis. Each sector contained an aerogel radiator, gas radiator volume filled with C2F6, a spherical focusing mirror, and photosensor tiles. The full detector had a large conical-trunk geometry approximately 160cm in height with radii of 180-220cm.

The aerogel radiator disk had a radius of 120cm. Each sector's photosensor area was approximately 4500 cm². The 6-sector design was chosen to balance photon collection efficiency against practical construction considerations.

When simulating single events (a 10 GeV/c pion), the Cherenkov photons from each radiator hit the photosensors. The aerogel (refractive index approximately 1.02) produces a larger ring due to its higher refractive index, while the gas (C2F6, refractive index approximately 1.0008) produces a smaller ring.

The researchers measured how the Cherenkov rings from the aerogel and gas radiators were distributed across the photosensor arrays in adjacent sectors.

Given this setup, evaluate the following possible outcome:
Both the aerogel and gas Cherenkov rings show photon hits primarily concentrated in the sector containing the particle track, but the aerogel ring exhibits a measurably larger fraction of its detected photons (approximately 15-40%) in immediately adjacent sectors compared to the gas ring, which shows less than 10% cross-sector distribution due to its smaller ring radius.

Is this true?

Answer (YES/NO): NO